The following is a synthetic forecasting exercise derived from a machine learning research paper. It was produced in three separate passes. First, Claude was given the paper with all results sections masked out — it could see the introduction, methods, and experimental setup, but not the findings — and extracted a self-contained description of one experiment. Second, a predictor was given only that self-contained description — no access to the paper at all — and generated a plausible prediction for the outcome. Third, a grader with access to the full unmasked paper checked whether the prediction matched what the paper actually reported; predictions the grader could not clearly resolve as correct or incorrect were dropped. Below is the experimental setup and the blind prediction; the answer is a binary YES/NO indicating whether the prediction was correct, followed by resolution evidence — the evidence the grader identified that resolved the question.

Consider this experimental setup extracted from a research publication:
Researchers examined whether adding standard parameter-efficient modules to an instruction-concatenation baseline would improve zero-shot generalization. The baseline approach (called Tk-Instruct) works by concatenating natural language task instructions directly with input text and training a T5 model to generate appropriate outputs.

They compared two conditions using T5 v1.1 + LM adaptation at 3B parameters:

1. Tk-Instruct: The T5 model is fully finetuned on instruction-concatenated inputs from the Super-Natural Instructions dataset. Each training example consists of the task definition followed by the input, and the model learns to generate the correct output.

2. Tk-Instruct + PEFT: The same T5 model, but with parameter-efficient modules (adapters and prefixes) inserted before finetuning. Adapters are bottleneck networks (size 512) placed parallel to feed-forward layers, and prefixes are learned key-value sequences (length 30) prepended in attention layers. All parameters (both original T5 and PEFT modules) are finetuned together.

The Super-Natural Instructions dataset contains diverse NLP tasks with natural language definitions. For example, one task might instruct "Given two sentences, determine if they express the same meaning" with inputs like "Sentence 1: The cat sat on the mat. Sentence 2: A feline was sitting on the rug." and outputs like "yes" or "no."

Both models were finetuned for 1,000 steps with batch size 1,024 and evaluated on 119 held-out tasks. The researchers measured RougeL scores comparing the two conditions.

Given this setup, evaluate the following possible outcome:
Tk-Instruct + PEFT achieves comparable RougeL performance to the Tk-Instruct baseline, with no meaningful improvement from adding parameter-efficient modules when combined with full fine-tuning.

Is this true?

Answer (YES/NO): YES